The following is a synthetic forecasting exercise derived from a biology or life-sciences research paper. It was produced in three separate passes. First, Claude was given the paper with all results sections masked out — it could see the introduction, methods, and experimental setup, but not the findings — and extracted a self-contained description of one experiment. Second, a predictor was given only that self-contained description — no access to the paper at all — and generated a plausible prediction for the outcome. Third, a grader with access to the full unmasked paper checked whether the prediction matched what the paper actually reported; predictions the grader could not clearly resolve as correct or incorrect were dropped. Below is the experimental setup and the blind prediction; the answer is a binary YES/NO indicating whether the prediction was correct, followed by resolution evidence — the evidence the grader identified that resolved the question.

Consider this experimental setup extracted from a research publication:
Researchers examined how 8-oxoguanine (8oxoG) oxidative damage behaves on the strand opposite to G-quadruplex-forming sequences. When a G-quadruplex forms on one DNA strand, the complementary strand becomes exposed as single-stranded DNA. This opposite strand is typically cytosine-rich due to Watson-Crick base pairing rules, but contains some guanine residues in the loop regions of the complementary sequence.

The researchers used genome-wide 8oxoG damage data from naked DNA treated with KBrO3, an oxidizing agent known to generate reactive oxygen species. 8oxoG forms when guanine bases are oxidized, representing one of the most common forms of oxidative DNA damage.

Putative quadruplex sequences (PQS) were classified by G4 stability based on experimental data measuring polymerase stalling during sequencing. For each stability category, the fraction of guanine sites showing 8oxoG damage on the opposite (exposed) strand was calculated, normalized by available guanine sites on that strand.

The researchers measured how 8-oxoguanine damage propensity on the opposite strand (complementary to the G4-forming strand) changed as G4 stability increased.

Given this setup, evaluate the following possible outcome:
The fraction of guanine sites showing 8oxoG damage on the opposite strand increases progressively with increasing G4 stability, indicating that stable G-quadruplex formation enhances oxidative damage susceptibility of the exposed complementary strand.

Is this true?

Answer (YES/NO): NO